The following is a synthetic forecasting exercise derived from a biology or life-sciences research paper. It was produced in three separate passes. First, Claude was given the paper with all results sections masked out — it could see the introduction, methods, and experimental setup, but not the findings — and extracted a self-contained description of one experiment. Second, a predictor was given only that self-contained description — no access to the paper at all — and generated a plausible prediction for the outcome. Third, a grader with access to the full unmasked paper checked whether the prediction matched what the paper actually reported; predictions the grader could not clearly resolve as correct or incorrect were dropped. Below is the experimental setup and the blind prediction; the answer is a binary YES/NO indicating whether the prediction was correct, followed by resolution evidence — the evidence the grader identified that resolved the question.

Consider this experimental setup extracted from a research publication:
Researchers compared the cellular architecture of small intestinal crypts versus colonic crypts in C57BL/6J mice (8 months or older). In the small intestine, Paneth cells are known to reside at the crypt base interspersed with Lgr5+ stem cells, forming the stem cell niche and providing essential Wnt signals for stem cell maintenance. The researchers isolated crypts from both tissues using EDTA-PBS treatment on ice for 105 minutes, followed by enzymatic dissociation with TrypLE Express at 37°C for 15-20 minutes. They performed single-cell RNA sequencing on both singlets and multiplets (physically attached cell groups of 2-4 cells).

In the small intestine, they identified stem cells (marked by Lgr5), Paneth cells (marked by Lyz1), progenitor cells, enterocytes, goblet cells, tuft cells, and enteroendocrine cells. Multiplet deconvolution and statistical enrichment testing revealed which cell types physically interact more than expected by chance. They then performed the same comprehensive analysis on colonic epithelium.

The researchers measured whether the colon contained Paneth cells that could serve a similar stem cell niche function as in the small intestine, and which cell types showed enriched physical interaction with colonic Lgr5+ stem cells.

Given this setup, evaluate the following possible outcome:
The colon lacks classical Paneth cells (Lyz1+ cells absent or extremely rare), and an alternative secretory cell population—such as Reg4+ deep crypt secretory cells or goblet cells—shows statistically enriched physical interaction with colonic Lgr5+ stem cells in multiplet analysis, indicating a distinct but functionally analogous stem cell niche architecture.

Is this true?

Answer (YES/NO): NO